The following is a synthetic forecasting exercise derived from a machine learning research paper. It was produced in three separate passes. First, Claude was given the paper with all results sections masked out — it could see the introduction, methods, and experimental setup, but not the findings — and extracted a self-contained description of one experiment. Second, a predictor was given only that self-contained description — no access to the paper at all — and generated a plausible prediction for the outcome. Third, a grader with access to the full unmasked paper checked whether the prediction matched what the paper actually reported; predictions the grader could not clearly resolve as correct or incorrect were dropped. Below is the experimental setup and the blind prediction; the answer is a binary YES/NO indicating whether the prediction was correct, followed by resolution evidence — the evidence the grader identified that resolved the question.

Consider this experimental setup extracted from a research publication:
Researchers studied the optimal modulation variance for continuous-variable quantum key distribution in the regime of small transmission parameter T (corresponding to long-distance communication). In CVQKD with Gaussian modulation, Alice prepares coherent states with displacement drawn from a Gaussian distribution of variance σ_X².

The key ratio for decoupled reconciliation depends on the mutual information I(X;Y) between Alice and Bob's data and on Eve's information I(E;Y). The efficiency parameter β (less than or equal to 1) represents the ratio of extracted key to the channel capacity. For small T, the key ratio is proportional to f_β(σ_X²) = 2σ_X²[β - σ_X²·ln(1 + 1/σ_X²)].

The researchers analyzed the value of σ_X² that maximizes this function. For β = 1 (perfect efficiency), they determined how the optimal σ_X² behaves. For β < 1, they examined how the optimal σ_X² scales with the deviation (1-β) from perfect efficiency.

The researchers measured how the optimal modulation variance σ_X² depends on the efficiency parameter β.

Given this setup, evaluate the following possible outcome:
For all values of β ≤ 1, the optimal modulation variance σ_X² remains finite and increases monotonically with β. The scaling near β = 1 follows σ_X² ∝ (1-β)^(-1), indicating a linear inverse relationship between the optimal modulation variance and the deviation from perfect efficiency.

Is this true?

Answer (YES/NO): NO